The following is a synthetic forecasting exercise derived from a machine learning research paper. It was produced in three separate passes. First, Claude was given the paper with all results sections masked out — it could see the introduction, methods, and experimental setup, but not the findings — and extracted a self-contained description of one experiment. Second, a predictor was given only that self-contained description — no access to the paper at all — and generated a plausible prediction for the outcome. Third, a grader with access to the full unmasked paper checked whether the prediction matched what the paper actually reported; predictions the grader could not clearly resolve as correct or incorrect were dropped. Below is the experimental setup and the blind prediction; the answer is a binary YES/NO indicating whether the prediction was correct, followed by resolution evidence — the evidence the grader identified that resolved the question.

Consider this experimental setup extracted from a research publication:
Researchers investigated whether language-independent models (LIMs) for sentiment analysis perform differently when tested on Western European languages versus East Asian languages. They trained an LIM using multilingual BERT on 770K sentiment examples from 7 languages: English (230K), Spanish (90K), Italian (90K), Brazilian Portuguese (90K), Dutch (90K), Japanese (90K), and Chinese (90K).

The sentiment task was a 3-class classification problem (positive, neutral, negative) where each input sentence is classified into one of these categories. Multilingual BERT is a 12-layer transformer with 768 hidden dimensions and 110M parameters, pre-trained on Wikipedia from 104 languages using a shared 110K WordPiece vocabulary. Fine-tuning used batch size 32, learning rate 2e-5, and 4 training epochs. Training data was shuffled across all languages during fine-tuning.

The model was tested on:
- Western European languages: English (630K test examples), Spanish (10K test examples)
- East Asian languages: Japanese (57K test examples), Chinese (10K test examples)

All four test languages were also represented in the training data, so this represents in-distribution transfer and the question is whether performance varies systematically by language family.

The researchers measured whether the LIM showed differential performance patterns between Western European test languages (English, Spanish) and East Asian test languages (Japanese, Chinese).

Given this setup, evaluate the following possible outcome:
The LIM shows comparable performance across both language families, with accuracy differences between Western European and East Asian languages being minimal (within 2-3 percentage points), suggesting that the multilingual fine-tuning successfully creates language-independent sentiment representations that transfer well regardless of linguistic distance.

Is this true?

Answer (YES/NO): NO